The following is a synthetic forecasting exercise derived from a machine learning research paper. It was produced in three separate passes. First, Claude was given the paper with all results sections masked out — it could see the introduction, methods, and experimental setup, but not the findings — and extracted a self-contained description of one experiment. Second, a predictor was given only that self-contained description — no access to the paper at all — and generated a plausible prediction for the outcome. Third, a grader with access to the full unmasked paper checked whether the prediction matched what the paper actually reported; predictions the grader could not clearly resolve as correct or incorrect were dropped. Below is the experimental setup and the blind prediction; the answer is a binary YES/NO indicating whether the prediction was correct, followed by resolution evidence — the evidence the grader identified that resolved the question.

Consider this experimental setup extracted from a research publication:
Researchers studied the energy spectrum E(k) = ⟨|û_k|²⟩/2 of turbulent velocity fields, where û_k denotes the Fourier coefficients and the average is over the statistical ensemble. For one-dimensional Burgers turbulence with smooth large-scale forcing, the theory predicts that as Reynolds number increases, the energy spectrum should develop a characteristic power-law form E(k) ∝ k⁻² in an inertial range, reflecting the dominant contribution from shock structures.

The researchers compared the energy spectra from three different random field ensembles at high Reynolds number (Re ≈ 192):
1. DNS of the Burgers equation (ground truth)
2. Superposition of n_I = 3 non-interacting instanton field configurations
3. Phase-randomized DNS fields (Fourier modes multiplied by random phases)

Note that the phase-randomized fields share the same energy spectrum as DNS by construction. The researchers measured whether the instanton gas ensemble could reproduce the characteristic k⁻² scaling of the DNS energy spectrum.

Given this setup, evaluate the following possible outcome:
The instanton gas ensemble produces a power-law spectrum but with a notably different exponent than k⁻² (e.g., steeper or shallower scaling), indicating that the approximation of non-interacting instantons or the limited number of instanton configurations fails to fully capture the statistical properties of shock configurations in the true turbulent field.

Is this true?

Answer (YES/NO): NO